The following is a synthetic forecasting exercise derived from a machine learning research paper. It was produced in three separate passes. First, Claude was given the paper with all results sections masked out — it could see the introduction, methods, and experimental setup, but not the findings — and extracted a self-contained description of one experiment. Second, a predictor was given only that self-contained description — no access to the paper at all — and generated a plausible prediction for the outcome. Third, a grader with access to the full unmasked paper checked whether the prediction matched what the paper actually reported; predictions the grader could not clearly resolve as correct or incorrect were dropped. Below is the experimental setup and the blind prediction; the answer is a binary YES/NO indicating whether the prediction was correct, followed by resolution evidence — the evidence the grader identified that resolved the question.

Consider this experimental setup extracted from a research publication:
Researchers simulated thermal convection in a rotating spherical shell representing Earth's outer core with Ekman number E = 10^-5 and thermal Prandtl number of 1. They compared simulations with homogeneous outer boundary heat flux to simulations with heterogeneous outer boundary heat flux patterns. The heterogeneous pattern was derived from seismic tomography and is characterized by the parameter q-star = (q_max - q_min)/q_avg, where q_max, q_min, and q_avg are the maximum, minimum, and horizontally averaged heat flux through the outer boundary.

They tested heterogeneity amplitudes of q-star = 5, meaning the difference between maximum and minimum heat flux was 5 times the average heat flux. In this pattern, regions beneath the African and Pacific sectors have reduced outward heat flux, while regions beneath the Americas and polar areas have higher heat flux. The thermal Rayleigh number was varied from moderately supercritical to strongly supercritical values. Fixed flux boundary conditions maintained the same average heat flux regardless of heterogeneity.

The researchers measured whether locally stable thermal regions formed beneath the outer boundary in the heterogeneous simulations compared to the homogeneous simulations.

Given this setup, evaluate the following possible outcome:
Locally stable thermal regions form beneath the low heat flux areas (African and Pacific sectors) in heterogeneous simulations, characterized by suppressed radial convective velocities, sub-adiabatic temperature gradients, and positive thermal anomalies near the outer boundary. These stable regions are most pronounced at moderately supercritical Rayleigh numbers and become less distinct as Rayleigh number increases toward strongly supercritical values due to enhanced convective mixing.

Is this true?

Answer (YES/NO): NO